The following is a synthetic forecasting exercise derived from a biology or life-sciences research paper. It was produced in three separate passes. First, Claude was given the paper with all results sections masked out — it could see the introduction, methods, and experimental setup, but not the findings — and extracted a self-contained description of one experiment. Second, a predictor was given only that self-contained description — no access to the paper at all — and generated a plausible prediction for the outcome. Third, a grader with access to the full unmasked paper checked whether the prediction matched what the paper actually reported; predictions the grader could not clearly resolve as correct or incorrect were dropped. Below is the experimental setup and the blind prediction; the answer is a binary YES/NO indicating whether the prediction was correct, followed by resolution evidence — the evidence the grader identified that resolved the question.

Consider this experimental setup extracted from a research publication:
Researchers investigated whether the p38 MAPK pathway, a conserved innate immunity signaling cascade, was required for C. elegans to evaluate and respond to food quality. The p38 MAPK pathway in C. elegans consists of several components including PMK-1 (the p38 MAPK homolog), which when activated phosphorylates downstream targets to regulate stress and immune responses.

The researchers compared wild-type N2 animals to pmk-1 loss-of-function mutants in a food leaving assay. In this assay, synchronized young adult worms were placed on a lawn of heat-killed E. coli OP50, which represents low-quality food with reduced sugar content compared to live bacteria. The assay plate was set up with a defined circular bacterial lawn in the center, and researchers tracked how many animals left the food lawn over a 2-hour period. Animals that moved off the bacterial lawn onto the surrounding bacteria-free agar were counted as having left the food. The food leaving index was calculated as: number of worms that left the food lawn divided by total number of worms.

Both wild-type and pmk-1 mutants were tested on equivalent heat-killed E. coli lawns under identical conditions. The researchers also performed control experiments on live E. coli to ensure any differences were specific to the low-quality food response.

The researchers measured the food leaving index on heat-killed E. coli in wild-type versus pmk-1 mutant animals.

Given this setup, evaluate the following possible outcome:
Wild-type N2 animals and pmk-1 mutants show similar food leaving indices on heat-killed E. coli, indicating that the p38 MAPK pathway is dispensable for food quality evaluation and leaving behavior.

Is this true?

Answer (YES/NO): NO